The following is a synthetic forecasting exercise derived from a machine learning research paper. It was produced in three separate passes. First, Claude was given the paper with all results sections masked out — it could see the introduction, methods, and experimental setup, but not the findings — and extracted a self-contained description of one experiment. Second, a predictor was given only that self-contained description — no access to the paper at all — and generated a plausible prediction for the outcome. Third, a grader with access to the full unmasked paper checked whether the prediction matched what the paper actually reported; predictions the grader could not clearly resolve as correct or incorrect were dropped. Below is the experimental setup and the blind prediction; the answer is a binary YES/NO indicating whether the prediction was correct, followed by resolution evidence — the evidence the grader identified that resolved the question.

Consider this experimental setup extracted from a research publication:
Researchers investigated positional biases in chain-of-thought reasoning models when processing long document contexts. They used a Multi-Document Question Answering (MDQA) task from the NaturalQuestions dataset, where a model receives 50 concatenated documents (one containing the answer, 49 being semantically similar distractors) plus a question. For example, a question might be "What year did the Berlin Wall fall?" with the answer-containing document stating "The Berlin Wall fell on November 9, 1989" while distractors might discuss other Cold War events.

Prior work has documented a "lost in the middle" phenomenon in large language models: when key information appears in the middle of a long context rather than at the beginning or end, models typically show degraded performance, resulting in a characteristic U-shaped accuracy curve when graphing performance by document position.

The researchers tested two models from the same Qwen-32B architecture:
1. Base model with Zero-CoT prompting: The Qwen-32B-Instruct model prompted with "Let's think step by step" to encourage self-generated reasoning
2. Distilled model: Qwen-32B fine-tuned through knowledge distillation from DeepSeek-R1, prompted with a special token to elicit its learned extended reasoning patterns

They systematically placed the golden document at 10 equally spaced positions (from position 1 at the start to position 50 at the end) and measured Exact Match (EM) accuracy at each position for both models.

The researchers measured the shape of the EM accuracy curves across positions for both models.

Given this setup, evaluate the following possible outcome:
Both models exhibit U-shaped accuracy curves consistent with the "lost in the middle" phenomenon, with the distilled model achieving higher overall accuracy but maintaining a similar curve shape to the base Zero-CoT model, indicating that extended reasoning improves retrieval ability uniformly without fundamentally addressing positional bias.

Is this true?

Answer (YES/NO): NO